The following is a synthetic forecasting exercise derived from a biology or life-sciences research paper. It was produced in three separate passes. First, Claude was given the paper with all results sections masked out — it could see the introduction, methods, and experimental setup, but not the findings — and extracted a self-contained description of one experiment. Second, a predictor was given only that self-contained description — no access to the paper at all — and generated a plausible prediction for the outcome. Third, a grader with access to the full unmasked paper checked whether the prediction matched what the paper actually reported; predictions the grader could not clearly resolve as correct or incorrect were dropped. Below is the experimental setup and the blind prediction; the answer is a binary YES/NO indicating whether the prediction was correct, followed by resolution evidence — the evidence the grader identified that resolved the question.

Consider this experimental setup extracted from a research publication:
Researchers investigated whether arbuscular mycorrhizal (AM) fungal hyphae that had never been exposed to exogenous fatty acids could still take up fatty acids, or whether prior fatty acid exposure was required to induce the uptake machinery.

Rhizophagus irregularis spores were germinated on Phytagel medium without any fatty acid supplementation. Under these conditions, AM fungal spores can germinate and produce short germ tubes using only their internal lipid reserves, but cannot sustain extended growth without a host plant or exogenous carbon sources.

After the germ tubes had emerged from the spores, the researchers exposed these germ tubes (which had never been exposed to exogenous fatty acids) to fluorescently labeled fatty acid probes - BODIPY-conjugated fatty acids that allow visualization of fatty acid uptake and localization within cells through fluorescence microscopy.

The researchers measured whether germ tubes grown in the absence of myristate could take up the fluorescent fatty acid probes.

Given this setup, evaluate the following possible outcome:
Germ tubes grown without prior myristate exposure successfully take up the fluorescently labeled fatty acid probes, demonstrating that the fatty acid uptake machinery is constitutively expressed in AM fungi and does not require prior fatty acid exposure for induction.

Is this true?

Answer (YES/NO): YES